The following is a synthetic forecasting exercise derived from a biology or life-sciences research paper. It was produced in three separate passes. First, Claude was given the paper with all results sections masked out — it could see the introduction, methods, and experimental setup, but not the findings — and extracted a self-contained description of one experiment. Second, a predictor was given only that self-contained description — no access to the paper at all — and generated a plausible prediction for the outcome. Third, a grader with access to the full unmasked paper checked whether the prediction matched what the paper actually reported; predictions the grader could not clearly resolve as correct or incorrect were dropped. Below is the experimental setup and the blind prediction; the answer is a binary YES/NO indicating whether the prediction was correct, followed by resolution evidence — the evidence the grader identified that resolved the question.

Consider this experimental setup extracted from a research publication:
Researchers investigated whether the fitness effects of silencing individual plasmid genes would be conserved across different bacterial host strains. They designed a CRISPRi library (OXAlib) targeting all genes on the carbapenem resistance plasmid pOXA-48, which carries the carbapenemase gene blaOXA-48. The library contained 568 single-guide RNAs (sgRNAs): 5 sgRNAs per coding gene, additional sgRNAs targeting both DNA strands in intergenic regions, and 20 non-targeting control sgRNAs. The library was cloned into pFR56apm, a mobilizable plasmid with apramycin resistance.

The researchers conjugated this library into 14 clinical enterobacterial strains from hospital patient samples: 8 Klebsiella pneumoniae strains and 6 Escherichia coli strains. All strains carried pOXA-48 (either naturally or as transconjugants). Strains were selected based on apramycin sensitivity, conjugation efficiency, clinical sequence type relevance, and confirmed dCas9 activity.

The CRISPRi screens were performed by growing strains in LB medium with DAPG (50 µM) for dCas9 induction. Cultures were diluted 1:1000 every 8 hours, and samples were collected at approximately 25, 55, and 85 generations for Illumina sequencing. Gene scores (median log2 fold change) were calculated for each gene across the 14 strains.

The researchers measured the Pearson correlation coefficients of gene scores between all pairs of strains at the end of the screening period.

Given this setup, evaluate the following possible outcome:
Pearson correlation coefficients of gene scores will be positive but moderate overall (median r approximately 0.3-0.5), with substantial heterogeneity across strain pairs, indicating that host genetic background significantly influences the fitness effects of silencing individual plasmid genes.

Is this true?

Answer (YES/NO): NO